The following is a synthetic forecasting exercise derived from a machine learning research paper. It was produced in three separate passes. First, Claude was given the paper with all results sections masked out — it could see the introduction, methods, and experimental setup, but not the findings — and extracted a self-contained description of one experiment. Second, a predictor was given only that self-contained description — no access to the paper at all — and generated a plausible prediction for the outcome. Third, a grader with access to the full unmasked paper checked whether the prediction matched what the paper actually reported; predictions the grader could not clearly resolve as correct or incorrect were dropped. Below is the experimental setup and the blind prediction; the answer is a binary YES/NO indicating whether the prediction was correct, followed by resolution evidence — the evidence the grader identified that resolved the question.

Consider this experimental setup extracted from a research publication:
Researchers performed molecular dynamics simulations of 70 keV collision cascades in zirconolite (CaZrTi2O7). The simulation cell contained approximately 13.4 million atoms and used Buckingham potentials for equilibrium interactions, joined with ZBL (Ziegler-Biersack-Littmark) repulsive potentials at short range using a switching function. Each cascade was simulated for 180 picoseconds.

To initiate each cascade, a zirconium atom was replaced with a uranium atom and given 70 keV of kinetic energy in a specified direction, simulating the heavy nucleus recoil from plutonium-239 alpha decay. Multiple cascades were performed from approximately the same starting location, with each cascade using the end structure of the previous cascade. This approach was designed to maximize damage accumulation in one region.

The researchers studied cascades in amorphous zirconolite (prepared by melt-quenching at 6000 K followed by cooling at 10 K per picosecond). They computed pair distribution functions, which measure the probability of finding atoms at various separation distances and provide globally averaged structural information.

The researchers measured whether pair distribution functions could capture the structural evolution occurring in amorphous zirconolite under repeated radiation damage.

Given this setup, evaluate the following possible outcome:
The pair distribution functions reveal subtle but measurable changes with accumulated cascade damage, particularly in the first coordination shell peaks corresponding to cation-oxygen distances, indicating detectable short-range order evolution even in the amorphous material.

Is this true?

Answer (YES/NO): NO